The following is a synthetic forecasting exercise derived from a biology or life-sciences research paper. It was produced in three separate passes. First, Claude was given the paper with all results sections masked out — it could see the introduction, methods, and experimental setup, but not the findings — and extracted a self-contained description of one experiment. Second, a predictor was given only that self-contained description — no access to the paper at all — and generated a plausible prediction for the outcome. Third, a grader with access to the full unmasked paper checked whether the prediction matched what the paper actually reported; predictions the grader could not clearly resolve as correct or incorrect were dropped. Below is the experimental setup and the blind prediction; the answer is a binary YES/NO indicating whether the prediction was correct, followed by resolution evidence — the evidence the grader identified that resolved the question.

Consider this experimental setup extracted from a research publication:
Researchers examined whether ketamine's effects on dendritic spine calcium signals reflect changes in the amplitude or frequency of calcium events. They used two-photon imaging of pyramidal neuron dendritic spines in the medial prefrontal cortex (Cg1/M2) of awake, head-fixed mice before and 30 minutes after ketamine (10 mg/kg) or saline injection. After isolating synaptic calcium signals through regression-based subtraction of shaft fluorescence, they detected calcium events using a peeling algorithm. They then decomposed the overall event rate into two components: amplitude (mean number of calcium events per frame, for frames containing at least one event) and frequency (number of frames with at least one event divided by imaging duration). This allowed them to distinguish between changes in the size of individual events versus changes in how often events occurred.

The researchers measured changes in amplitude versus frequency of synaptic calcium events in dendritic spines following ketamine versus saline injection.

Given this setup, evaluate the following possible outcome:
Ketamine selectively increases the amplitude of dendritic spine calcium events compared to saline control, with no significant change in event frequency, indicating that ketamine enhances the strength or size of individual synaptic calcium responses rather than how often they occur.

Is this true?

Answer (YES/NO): NO